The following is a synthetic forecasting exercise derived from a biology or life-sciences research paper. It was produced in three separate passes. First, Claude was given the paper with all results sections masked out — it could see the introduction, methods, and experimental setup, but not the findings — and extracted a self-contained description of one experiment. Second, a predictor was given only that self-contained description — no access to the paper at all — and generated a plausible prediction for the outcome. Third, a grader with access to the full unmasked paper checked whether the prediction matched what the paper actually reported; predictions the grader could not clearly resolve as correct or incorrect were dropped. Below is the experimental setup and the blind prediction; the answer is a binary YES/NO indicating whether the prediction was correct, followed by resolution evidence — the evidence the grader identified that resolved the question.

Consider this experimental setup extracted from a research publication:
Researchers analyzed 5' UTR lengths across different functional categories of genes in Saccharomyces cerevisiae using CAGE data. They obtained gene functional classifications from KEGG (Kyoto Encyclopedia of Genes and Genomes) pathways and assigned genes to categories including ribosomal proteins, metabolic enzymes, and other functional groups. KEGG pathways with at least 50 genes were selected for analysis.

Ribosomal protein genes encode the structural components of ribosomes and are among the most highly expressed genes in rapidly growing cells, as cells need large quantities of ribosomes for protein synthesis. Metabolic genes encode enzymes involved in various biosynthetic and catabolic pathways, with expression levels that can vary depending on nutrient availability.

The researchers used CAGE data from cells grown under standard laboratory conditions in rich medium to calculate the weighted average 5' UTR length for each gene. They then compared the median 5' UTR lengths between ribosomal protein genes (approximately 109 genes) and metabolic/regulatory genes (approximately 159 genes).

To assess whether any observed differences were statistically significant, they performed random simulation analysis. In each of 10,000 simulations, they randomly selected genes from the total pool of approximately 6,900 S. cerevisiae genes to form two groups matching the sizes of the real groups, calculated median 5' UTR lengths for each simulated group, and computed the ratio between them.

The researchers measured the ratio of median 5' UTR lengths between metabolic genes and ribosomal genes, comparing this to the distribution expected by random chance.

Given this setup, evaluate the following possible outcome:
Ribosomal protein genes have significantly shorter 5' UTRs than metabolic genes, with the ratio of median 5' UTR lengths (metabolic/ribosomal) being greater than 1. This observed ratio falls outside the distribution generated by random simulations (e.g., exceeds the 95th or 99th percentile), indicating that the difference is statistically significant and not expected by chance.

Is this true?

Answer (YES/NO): YES